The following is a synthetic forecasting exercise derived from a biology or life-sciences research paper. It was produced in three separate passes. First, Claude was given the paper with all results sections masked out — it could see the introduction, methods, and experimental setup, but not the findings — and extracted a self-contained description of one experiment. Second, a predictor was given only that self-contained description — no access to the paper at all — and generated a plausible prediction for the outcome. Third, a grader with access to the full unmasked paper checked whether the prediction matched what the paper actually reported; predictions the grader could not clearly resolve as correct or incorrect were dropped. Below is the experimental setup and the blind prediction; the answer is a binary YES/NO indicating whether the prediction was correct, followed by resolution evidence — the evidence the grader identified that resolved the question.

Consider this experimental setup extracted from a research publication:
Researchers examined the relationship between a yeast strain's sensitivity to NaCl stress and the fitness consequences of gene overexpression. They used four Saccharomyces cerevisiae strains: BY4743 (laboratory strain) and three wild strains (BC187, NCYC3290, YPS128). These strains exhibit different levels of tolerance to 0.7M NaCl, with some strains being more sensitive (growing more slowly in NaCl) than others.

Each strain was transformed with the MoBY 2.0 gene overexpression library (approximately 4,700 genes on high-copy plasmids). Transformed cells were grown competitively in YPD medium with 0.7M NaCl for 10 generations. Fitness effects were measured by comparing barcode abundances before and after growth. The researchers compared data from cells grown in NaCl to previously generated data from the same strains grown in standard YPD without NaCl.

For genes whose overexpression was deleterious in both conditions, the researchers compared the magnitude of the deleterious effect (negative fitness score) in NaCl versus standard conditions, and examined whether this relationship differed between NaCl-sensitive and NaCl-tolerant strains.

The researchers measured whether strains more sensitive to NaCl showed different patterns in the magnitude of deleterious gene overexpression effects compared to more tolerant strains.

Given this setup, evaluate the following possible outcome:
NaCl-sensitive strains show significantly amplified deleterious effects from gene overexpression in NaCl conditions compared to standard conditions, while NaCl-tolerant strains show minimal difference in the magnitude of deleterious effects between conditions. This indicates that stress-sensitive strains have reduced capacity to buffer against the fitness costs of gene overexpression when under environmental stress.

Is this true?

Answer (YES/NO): YES